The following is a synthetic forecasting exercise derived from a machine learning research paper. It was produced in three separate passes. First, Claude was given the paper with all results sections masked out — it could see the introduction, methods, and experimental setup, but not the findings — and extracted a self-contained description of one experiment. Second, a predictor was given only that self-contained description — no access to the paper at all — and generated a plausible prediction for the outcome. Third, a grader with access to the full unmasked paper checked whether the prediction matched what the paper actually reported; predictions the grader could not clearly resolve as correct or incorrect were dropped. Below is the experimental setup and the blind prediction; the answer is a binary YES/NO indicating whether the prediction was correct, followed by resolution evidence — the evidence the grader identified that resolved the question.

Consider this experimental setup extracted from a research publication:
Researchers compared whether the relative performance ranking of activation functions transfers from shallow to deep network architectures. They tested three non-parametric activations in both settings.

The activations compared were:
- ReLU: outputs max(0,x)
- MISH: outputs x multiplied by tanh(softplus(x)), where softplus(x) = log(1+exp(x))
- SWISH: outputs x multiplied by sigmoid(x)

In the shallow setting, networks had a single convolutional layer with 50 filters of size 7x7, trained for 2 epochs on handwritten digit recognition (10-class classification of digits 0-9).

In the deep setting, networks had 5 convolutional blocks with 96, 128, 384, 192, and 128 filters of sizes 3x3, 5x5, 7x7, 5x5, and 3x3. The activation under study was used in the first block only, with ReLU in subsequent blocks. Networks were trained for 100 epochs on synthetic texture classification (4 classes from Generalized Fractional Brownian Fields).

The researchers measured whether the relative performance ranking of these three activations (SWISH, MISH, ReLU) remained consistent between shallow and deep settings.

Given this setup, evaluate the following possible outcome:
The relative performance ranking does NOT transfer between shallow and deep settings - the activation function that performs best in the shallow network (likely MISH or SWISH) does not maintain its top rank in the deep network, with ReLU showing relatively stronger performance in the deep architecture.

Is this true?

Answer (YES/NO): NO